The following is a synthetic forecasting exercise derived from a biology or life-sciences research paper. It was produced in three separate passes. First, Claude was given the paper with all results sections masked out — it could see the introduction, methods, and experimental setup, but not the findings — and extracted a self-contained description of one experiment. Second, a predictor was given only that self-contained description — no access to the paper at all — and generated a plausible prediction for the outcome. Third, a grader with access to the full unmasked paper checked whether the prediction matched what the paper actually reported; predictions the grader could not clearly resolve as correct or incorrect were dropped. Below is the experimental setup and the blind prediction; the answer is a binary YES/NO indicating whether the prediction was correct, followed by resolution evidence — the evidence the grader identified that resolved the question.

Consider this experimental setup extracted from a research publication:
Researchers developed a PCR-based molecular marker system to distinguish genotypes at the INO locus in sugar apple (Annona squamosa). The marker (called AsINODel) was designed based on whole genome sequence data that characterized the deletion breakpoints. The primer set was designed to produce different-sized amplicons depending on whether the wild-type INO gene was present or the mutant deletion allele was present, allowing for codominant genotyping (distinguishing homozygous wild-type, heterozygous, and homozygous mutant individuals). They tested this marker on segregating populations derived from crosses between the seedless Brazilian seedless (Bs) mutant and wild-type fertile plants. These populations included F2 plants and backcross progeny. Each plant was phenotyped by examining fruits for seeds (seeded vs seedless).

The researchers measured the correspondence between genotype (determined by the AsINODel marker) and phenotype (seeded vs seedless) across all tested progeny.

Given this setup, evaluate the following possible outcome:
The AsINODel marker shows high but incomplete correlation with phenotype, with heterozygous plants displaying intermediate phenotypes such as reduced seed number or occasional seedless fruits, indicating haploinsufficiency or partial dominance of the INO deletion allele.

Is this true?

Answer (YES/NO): NO